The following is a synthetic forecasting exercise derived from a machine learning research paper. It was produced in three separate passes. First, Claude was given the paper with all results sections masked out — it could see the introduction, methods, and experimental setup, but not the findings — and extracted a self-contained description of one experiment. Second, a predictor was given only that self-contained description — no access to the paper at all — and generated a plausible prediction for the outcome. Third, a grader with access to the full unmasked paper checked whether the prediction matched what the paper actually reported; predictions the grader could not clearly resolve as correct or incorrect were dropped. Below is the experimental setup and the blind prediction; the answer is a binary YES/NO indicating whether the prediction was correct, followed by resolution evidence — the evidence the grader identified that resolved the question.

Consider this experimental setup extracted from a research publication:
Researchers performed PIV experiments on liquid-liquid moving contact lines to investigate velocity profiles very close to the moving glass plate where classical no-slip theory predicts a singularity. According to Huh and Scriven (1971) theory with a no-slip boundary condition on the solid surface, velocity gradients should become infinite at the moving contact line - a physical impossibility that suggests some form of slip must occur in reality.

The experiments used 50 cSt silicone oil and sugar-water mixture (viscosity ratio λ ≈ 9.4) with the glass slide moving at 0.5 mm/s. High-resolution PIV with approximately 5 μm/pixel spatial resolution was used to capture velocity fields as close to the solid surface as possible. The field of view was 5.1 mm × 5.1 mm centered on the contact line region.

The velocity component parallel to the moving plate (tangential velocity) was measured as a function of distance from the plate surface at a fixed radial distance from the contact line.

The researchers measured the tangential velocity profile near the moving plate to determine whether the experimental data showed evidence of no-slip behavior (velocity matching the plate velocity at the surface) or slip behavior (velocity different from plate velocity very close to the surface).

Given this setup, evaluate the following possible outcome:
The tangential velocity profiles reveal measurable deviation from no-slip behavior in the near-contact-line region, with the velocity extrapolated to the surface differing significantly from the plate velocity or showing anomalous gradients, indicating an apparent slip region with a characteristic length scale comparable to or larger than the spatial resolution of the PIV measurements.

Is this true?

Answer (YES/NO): YES